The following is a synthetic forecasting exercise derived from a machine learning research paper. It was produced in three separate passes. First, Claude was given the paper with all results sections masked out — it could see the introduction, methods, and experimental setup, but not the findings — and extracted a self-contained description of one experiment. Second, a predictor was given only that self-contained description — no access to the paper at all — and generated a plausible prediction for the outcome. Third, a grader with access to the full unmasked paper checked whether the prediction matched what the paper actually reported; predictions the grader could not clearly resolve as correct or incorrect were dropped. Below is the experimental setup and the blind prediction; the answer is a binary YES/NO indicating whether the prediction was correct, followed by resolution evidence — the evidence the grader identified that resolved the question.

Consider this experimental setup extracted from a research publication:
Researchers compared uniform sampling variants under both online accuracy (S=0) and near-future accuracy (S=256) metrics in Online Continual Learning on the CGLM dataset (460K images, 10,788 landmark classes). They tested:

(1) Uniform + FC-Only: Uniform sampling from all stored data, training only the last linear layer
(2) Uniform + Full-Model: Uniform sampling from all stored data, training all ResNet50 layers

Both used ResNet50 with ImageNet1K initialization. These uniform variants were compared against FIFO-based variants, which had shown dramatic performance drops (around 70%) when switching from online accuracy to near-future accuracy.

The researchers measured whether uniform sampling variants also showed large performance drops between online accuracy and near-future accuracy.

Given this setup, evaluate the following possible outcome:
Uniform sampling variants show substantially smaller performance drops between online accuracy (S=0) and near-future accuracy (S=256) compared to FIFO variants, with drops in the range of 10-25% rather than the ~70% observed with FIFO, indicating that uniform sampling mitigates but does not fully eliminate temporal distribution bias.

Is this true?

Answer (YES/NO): NO